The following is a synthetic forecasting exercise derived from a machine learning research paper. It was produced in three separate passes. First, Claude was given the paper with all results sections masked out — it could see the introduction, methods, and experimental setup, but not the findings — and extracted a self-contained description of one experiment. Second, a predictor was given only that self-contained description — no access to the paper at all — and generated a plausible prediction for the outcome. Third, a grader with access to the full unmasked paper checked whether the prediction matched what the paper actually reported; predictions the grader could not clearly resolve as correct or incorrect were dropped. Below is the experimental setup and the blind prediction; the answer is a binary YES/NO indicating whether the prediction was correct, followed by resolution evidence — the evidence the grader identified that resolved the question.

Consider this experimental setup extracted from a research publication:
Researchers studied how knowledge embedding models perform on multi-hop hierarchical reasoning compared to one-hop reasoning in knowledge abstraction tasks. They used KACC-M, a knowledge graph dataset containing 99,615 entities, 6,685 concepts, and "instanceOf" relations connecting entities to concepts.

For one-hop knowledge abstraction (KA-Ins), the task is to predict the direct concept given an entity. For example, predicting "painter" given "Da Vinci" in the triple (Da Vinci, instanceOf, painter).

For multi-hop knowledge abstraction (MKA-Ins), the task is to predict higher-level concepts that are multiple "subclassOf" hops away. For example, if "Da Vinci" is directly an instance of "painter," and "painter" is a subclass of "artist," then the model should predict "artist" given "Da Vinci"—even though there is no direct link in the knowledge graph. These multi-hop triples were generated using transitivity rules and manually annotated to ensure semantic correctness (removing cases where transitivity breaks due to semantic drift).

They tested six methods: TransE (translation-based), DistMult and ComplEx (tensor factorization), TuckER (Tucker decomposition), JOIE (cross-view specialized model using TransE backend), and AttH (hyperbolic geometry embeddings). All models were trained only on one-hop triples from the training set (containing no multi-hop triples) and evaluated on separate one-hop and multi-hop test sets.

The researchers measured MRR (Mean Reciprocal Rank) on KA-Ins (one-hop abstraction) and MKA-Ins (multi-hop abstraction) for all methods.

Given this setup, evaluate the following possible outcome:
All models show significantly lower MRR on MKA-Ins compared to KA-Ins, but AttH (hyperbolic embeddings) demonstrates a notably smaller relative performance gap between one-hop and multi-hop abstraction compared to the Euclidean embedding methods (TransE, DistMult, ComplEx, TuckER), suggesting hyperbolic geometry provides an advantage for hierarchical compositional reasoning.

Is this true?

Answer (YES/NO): YES